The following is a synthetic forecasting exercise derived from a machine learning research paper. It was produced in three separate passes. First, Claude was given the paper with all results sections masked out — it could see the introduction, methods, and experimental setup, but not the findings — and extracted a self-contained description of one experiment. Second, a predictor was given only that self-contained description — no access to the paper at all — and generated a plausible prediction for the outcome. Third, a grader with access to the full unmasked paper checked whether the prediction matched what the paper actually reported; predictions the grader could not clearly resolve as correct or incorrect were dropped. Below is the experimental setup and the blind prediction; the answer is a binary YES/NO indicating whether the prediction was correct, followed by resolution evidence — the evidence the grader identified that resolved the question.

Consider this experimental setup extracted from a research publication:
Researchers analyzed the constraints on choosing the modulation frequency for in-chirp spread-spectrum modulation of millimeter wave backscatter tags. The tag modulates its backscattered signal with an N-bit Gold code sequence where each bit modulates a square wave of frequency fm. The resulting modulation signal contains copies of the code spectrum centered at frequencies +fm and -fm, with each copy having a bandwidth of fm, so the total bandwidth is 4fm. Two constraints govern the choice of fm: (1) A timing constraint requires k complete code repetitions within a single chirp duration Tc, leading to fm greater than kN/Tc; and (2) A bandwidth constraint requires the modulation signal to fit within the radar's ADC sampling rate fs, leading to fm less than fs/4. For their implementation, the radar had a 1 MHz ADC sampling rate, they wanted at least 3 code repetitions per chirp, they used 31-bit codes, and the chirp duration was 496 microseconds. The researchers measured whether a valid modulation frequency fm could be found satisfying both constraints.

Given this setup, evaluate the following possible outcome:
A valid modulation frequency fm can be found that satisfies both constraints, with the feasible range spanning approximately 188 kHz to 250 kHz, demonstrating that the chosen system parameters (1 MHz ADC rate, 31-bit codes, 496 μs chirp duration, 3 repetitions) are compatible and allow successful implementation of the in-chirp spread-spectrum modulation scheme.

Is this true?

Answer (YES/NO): YES